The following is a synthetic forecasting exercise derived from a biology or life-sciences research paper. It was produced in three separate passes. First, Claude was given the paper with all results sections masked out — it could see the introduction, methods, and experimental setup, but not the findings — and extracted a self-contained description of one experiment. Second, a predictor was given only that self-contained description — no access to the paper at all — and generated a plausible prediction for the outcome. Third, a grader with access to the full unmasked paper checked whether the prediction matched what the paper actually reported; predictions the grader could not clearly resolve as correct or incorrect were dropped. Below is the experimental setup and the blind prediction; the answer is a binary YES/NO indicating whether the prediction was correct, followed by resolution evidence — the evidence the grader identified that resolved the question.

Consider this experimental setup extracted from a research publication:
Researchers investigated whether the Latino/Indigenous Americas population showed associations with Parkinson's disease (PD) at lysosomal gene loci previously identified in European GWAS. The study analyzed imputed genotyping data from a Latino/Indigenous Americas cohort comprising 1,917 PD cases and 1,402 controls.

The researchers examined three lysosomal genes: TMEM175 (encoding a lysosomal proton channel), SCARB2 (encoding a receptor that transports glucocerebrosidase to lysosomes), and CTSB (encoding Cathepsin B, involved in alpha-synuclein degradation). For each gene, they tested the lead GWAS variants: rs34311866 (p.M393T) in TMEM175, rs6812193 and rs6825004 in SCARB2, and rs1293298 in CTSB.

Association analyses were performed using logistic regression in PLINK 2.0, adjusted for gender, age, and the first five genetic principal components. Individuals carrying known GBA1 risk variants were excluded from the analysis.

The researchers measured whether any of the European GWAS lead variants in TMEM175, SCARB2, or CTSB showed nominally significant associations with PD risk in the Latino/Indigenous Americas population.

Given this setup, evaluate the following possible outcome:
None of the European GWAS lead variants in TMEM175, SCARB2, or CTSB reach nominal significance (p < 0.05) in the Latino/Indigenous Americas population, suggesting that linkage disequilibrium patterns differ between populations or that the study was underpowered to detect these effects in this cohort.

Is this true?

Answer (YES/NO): NO